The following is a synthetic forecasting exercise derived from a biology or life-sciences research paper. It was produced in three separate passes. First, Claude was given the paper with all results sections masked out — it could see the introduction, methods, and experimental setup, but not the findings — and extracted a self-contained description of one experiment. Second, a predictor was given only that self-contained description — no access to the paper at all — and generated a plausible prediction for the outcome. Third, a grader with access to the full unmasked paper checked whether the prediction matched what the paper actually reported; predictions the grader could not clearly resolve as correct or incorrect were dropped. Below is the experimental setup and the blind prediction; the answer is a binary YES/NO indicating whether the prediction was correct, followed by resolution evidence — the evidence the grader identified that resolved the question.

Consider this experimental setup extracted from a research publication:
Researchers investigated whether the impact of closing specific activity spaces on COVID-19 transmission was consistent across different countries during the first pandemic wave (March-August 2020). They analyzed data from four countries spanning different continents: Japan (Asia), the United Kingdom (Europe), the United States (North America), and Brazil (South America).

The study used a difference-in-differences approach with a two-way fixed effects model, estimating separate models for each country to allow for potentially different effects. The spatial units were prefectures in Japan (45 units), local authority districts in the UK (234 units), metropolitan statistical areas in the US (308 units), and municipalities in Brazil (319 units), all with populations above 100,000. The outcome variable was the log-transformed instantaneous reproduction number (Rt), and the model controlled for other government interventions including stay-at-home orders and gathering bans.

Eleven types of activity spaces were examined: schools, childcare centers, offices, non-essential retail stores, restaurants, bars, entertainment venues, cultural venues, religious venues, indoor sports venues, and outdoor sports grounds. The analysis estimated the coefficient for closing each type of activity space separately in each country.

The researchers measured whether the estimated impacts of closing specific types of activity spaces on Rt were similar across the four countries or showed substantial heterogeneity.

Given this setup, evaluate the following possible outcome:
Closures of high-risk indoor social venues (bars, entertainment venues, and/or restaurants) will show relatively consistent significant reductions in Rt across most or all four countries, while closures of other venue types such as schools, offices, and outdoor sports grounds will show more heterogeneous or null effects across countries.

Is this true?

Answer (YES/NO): NO